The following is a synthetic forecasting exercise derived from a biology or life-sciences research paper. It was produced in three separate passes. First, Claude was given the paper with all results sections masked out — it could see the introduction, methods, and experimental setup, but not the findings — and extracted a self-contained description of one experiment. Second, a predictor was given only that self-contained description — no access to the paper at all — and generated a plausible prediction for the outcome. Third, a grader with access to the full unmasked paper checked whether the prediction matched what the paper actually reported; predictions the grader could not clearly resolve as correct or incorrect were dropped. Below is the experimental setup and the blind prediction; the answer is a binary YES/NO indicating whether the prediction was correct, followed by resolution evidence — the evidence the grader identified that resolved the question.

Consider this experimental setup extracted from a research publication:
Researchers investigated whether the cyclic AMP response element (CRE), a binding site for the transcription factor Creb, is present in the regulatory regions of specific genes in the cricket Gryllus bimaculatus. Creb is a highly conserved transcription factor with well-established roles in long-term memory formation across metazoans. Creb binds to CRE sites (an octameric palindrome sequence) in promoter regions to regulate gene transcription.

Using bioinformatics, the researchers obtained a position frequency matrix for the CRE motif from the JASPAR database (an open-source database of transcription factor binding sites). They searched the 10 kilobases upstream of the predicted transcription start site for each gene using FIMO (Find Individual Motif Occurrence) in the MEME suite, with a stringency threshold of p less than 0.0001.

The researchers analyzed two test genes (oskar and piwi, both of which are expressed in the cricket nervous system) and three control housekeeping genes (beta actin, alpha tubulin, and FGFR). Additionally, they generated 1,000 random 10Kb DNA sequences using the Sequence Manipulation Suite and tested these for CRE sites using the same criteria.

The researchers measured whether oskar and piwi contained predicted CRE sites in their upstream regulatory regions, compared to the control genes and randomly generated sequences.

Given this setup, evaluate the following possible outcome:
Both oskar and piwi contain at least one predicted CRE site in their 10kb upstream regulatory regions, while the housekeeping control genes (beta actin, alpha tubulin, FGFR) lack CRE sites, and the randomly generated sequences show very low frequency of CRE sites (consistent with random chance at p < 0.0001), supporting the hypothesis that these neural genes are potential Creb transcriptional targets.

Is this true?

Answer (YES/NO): NO